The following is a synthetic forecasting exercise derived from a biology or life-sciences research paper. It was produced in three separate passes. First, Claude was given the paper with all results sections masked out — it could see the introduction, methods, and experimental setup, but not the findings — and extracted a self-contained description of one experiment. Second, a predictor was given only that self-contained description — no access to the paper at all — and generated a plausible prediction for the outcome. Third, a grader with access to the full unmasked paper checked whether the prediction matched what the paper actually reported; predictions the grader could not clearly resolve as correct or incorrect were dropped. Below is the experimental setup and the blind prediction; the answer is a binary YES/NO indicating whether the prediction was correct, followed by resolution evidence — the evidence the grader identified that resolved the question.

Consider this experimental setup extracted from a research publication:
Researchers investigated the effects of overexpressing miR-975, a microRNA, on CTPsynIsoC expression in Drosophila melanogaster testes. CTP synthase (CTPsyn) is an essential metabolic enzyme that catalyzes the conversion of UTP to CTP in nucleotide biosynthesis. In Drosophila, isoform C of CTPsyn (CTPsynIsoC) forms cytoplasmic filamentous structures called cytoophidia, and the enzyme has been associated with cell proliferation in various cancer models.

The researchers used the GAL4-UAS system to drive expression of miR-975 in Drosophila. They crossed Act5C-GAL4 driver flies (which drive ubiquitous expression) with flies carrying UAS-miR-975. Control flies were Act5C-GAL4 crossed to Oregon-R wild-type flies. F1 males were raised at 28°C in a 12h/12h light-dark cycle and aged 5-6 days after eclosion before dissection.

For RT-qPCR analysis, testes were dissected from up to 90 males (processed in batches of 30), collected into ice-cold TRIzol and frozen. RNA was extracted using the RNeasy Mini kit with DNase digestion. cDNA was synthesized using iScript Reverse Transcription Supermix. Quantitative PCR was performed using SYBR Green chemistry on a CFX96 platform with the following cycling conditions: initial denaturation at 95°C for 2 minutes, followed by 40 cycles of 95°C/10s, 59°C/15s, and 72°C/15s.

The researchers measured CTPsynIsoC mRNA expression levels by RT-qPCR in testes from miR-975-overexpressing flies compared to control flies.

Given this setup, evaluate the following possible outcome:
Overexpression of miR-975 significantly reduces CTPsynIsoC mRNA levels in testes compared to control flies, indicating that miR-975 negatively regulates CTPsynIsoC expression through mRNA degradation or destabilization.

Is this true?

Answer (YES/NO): NO